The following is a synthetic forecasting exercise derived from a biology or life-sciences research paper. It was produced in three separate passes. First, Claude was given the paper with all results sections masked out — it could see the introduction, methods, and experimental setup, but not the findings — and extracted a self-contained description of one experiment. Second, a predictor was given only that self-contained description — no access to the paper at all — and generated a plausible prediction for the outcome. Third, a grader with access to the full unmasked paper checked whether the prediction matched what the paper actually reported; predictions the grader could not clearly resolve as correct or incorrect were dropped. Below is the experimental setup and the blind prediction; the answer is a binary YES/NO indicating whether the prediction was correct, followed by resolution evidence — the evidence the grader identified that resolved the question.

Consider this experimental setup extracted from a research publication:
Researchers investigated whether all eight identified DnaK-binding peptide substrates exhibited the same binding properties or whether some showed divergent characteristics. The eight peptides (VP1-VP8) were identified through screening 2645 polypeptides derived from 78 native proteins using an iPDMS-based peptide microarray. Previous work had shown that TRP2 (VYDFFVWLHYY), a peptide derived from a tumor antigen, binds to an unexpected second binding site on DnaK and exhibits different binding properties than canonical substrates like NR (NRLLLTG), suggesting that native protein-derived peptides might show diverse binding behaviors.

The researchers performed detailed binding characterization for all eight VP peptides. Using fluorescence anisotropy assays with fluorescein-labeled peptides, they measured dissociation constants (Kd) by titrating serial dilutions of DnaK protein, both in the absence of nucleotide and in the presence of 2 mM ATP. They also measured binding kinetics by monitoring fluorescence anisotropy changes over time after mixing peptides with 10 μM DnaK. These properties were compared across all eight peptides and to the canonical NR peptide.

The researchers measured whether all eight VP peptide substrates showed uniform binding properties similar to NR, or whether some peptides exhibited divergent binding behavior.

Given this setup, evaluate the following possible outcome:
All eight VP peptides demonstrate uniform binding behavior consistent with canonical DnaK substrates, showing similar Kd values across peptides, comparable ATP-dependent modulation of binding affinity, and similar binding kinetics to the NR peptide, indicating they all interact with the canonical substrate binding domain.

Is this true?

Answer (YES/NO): NO